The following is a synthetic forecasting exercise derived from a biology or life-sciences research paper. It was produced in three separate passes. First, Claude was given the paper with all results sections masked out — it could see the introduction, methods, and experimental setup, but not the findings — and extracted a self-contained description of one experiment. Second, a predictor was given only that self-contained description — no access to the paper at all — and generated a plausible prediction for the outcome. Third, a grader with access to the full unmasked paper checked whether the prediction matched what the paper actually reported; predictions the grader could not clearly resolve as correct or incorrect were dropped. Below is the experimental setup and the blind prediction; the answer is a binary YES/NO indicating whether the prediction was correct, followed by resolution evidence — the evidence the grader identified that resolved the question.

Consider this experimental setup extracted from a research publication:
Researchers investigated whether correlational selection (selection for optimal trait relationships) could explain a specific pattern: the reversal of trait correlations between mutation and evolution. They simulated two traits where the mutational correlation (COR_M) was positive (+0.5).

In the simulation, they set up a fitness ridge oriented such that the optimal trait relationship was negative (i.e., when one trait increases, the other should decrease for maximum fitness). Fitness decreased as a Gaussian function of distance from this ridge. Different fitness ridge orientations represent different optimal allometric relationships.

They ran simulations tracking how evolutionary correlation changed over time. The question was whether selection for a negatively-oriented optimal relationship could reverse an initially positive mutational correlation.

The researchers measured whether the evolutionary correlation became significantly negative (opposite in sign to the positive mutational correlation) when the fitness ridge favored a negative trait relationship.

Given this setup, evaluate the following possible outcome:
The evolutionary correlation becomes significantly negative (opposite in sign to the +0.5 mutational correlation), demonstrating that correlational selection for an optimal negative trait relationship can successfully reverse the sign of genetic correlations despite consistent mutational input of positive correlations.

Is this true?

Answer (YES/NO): YES